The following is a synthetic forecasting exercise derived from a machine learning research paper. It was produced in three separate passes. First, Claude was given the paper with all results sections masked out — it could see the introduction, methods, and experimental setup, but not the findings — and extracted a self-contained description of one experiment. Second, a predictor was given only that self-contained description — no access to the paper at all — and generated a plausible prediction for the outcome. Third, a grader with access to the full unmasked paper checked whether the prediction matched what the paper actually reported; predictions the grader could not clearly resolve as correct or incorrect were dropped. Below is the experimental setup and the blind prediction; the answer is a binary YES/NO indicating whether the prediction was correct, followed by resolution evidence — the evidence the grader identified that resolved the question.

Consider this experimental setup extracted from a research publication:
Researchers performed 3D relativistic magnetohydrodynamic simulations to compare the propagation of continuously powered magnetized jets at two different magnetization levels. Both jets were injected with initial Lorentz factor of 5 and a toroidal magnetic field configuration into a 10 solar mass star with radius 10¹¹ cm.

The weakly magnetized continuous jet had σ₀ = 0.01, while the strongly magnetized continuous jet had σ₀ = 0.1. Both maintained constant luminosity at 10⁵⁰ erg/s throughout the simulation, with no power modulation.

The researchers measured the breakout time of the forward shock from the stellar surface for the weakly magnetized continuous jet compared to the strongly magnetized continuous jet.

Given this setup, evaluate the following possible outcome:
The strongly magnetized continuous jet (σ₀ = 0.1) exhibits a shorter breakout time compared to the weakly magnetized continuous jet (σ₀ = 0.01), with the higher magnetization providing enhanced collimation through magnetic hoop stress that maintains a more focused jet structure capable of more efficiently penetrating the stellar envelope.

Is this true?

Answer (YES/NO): YES